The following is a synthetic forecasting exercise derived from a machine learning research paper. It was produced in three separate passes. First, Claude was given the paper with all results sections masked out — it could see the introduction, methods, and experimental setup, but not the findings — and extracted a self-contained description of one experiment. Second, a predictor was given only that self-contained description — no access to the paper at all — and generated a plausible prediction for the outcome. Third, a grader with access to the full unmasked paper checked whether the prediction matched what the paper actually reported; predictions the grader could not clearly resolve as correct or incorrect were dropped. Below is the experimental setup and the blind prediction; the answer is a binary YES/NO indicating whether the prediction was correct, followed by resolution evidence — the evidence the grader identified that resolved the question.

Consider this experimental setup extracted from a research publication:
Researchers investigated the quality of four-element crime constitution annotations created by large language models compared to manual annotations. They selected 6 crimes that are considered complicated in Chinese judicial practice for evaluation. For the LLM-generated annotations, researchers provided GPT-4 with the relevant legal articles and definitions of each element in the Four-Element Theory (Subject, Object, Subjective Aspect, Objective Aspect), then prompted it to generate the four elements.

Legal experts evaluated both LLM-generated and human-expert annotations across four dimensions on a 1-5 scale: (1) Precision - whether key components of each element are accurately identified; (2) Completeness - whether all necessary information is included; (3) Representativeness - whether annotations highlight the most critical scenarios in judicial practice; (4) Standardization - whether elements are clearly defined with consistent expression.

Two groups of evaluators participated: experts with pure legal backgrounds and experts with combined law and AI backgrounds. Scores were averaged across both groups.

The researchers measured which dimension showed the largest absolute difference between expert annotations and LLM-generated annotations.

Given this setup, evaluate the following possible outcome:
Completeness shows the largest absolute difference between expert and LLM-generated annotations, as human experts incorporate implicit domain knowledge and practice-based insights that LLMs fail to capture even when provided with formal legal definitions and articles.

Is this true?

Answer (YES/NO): NO